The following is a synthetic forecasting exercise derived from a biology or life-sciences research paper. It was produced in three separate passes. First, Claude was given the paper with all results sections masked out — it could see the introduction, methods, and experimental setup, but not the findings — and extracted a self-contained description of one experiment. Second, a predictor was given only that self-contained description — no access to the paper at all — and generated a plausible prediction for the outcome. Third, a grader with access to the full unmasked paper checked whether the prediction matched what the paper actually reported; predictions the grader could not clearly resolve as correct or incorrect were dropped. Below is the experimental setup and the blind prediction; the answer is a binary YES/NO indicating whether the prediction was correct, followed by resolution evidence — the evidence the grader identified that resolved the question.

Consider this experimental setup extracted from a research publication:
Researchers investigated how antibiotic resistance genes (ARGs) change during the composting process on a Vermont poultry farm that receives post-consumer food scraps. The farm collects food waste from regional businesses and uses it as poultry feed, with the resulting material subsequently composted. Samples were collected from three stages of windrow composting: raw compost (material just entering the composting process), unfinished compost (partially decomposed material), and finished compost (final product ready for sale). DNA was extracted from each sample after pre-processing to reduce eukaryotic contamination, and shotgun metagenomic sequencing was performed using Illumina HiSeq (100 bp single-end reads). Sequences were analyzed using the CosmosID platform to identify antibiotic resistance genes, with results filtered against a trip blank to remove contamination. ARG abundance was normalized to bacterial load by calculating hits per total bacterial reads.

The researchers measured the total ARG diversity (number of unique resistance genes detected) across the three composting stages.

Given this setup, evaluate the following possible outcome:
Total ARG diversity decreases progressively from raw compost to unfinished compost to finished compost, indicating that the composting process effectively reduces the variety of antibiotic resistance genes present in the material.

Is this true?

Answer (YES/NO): NO